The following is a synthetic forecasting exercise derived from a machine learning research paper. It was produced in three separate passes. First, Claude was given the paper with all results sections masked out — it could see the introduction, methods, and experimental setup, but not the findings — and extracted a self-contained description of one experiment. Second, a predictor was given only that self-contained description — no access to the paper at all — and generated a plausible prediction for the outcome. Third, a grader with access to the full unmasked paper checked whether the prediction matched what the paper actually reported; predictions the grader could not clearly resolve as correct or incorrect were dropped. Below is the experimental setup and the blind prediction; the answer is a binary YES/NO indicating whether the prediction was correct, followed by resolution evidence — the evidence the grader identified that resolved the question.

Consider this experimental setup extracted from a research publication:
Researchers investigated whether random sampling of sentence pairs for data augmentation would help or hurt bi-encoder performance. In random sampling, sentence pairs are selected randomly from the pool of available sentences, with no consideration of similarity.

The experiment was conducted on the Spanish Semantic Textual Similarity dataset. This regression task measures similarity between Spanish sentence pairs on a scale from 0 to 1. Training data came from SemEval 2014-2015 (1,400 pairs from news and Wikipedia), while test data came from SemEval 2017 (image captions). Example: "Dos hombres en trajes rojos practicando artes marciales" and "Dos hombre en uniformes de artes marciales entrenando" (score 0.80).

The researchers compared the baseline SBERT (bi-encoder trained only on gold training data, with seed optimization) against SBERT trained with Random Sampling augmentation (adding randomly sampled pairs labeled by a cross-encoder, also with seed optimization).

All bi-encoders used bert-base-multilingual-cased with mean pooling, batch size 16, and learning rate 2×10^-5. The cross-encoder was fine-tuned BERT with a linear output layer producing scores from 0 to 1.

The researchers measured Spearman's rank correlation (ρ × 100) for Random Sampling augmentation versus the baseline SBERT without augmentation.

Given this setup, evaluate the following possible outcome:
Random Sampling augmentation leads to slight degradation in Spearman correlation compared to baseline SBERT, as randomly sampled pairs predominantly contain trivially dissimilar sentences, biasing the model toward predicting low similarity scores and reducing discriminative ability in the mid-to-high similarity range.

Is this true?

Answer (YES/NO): NO